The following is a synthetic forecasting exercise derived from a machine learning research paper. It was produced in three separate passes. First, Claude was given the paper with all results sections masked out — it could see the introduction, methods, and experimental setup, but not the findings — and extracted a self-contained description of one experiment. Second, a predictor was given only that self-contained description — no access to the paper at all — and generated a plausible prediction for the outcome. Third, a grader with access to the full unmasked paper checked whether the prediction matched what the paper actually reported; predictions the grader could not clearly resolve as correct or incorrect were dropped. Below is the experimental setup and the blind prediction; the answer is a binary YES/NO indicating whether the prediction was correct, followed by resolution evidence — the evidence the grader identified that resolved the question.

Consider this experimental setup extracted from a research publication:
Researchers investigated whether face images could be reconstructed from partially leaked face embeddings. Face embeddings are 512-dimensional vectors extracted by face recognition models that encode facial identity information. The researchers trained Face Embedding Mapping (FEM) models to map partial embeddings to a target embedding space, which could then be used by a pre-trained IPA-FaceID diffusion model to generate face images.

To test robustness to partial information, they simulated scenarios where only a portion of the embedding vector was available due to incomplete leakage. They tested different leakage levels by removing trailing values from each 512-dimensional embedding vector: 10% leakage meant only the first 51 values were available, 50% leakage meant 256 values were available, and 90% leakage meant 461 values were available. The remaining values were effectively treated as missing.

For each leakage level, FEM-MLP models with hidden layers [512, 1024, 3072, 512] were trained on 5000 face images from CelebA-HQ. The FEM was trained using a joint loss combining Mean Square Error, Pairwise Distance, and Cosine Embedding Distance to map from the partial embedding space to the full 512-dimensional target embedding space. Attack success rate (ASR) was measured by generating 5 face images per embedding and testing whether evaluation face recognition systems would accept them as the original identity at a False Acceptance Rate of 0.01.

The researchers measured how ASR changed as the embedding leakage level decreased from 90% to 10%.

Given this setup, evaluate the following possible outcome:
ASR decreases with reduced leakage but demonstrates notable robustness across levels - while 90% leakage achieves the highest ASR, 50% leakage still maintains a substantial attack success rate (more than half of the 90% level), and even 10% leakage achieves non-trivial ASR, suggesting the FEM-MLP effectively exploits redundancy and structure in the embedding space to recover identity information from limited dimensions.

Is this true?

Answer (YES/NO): YES